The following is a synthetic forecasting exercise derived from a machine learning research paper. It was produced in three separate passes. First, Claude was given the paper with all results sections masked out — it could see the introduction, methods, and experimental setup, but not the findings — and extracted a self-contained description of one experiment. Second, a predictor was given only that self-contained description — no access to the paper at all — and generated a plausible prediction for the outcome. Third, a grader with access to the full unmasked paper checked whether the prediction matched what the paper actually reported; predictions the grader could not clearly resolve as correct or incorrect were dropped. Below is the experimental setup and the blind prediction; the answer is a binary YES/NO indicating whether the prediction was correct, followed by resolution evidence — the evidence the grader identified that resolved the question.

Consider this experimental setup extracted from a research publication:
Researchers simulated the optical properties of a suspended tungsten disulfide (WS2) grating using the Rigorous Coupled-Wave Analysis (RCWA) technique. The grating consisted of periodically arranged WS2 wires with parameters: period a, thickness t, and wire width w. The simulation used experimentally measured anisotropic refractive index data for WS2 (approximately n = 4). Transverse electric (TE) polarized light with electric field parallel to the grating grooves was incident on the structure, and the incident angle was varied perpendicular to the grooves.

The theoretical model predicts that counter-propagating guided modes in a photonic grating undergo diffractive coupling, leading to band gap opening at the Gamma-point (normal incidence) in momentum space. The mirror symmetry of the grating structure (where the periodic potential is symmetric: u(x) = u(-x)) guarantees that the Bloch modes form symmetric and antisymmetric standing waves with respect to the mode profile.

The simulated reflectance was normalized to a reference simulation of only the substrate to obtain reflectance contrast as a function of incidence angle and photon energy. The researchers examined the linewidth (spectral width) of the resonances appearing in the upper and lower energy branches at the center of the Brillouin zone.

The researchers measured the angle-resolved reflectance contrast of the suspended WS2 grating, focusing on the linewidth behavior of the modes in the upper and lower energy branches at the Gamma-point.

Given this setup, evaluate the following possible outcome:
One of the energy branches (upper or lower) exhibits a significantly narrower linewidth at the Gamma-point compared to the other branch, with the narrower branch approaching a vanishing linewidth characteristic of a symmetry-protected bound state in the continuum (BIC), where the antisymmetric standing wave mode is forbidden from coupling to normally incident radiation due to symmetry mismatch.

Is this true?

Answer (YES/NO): YES